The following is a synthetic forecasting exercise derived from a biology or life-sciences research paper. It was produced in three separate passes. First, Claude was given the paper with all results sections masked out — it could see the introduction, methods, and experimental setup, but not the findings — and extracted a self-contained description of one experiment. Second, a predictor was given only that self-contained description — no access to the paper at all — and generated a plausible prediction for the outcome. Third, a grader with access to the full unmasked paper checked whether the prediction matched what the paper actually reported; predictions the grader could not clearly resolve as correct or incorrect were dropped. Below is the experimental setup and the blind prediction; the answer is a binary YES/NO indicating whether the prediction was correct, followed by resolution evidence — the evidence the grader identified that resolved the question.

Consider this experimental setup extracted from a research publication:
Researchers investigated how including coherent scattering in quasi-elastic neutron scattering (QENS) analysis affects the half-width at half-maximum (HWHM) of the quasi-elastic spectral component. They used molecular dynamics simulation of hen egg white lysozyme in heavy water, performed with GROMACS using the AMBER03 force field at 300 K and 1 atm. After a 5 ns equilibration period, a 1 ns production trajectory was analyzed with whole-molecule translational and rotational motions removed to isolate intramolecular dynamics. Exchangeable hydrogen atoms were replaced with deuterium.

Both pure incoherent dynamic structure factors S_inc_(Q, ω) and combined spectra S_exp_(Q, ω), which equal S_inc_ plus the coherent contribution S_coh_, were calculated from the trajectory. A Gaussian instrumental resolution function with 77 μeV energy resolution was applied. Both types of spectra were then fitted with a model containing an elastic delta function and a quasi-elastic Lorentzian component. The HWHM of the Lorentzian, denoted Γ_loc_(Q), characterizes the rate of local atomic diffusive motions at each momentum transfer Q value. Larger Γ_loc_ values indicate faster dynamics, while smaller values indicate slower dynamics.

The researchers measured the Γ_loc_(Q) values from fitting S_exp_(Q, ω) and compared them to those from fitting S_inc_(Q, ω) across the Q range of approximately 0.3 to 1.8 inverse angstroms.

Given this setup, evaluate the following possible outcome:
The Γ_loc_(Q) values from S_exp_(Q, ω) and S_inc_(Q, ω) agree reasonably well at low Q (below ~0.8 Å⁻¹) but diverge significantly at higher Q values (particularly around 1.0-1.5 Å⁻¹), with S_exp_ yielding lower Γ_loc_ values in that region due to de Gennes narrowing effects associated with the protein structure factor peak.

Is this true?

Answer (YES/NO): NO